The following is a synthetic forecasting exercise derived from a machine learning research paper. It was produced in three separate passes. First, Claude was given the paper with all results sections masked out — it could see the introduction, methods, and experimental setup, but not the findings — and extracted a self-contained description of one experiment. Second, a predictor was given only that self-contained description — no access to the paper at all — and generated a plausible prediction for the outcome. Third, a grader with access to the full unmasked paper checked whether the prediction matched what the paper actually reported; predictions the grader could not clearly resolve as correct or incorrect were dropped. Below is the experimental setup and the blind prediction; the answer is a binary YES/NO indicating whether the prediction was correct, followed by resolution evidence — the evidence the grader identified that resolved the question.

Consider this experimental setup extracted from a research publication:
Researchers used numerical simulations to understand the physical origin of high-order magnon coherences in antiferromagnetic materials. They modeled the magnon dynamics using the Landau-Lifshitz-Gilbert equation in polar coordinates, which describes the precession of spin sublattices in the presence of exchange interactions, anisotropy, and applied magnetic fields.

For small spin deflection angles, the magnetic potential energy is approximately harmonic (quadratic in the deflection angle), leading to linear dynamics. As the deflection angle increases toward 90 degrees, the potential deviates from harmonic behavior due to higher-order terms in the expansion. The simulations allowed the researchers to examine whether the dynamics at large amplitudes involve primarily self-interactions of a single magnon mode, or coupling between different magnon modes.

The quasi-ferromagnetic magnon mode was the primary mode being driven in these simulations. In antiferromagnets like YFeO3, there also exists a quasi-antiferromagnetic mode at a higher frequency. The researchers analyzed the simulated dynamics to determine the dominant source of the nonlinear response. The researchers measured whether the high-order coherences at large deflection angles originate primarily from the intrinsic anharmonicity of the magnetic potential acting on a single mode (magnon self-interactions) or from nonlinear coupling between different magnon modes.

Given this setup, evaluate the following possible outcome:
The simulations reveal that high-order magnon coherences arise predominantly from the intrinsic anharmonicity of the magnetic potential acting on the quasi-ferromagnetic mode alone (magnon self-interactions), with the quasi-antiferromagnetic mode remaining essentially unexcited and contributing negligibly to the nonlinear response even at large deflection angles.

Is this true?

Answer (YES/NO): YES